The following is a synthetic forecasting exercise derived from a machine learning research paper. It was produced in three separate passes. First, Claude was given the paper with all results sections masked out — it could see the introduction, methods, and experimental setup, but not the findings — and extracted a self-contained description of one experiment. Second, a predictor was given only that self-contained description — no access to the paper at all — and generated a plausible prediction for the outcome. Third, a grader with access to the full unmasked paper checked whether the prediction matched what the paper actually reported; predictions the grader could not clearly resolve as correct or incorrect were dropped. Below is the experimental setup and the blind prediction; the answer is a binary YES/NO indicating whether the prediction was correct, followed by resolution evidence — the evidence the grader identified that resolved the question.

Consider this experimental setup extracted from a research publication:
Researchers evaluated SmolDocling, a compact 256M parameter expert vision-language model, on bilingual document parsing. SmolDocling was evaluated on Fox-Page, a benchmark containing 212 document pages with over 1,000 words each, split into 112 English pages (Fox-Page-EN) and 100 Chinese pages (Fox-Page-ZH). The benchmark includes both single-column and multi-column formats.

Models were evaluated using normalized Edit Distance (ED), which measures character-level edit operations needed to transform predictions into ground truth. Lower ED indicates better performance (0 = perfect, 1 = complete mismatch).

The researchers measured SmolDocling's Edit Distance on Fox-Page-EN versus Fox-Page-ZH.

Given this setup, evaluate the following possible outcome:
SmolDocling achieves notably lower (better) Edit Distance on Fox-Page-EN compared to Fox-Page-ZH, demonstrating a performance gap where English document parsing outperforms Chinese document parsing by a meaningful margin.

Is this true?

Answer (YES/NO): YES